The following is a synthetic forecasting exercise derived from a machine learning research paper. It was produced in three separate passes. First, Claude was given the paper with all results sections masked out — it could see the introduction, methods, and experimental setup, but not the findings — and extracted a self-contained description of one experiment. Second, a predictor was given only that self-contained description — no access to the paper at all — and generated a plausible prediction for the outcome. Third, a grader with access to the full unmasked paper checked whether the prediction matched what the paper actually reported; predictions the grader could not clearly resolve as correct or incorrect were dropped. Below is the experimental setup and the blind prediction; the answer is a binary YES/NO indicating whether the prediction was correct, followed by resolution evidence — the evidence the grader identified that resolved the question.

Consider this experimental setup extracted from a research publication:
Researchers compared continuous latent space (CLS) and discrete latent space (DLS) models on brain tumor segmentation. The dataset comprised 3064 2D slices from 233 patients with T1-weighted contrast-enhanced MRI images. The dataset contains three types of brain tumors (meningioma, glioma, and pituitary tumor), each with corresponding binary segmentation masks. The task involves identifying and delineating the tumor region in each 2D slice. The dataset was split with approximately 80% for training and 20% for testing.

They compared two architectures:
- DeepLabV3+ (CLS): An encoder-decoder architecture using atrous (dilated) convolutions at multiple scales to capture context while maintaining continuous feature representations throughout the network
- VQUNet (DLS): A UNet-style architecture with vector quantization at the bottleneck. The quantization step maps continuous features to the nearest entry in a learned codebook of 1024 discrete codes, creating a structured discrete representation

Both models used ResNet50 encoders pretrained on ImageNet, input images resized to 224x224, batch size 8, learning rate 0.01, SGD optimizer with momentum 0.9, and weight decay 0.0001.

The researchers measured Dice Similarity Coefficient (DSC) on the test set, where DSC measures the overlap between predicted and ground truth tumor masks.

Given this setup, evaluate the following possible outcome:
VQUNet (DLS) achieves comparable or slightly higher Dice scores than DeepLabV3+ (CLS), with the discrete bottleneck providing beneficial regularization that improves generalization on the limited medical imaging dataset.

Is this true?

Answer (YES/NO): NO